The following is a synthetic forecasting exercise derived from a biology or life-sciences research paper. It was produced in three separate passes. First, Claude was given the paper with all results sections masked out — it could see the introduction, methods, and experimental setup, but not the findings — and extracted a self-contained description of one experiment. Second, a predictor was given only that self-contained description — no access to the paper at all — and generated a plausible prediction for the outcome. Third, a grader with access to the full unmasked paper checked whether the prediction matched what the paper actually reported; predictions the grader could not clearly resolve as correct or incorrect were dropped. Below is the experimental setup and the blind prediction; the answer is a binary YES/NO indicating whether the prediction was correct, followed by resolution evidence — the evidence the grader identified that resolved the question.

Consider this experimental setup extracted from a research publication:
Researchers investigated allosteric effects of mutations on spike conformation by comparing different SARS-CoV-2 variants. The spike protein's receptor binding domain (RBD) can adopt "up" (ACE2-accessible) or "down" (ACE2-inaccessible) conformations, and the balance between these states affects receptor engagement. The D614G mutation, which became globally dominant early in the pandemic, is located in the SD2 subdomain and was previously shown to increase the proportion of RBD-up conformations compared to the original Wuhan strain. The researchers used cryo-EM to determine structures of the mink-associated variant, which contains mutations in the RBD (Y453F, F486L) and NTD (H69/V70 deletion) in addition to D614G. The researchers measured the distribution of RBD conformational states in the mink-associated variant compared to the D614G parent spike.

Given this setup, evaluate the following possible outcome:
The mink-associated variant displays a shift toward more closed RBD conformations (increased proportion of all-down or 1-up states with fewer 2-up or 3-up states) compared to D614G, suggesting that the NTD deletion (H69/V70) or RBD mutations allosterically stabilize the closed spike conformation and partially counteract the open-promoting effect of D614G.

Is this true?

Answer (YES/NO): NO